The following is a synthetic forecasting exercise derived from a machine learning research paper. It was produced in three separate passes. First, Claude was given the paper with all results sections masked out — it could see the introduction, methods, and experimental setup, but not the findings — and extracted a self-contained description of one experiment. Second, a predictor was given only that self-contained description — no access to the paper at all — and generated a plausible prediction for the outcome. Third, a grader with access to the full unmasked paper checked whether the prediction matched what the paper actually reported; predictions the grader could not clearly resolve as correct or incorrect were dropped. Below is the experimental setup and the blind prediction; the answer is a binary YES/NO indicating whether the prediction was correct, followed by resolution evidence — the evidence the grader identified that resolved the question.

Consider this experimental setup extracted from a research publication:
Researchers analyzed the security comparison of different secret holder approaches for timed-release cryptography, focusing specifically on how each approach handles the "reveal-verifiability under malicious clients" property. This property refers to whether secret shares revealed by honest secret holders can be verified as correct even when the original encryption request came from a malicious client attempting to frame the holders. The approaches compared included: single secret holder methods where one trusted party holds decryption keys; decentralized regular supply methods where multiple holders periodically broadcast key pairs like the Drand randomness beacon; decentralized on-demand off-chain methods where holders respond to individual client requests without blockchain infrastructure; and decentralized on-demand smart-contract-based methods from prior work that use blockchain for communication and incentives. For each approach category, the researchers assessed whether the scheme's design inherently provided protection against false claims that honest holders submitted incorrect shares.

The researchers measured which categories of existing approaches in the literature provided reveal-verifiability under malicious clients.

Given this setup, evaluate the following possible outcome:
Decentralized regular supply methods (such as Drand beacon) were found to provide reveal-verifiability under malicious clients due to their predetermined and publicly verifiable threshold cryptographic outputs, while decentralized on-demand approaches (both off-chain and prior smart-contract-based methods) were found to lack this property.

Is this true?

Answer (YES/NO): YES